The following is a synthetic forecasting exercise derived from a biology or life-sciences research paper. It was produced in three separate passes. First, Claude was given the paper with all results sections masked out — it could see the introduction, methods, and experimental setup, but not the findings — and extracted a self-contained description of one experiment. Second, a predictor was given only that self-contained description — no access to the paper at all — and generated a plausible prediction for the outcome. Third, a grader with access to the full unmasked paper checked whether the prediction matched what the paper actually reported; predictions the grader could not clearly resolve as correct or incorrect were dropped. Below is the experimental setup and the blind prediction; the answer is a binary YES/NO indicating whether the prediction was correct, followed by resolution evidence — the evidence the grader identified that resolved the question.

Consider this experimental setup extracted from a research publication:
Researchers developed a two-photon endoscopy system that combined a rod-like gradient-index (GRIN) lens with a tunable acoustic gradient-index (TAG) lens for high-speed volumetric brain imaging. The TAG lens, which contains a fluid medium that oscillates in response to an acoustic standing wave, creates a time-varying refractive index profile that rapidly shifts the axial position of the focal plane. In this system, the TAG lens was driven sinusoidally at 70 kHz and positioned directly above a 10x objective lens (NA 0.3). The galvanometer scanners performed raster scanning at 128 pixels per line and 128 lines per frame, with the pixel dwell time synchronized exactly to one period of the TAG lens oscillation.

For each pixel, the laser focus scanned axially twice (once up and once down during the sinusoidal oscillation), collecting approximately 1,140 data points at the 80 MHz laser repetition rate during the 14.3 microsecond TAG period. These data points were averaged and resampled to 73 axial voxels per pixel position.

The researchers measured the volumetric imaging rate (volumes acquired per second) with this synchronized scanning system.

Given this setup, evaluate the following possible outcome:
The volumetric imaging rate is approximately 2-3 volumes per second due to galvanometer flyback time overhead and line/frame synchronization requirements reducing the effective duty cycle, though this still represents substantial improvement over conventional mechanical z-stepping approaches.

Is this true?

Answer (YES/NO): NO